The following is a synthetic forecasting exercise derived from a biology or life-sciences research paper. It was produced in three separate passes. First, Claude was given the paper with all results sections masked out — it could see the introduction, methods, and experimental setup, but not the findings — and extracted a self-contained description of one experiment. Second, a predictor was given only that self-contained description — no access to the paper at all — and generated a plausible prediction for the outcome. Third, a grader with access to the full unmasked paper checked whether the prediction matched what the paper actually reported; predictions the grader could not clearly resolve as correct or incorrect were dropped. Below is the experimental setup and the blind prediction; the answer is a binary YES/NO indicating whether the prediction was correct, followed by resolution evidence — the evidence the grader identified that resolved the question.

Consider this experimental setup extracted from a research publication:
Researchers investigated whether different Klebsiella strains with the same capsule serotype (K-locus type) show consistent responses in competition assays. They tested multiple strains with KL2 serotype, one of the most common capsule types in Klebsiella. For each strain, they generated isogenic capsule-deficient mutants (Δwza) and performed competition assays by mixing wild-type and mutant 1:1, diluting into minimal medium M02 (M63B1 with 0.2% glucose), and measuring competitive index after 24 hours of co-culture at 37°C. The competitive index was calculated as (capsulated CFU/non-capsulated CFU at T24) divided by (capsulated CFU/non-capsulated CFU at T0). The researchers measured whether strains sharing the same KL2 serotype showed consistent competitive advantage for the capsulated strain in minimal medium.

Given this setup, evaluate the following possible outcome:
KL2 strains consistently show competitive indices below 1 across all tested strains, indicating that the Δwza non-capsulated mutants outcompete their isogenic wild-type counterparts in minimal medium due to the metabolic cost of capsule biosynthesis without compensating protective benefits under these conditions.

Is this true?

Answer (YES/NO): NO